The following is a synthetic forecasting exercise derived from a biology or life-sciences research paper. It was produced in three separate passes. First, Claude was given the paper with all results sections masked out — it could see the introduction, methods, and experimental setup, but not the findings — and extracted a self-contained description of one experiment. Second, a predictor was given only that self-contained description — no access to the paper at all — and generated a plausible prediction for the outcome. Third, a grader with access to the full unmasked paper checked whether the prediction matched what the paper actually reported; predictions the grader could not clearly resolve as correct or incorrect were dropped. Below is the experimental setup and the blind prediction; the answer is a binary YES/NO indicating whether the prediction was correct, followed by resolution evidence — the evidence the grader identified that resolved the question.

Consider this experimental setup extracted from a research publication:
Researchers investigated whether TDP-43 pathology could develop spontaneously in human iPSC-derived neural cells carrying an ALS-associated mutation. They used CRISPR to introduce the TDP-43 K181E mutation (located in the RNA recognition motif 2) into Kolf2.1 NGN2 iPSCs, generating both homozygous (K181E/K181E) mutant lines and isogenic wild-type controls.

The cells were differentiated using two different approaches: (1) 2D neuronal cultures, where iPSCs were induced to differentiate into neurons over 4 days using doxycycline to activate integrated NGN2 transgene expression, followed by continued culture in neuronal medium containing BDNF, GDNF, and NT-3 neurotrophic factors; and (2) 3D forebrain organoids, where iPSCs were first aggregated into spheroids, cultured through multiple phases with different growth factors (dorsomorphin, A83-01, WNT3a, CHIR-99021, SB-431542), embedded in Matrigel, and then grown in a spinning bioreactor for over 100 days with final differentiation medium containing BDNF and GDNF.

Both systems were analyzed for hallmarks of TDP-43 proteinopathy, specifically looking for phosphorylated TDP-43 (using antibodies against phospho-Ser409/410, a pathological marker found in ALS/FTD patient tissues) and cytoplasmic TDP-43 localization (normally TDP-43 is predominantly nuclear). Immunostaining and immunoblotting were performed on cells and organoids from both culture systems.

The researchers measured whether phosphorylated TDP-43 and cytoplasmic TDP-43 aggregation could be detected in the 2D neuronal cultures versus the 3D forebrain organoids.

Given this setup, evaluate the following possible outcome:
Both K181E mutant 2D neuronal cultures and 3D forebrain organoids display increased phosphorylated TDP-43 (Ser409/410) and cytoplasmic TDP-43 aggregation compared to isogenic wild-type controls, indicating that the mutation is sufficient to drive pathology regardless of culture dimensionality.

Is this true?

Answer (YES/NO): NO